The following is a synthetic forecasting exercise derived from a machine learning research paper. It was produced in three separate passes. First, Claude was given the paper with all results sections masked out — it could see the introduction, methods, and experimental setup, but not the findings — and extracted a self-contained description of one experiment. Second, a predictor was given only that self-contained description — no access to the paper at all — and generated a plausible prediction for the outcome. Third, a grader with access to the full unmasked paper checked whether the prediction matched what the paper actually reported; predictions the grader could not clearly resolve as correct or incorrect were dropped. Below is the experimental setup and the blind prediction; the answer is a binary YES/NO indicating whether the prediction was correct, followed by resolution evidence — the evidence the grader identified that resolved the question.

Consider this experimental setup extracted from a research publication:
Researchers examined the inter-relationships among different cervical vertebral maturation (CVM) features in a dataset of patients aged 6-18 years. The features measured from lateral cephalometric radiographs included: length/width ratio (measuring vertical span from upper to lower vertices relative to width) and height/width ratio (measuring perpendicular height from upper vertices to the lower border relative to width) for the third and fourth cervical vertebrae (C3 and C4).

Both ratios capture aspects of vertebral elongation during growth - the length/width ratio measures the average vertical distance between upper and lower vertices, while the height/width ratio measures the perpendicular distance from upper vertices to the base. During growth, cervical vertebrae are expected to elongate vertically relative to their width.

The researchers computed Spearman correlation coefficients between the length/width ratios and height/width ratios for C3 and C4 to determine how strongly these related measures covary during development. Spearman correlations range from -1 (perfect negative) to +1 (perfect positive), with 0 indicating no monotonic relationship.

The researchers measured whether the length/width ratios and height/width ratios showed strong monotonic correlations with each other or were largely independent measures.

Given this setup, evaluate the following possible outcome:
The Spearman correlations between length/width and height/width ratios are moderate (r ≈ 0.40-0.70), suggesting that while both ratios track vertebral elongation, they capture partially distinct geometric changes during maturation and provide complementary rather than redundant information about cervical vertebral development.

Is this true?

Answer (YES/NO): NO